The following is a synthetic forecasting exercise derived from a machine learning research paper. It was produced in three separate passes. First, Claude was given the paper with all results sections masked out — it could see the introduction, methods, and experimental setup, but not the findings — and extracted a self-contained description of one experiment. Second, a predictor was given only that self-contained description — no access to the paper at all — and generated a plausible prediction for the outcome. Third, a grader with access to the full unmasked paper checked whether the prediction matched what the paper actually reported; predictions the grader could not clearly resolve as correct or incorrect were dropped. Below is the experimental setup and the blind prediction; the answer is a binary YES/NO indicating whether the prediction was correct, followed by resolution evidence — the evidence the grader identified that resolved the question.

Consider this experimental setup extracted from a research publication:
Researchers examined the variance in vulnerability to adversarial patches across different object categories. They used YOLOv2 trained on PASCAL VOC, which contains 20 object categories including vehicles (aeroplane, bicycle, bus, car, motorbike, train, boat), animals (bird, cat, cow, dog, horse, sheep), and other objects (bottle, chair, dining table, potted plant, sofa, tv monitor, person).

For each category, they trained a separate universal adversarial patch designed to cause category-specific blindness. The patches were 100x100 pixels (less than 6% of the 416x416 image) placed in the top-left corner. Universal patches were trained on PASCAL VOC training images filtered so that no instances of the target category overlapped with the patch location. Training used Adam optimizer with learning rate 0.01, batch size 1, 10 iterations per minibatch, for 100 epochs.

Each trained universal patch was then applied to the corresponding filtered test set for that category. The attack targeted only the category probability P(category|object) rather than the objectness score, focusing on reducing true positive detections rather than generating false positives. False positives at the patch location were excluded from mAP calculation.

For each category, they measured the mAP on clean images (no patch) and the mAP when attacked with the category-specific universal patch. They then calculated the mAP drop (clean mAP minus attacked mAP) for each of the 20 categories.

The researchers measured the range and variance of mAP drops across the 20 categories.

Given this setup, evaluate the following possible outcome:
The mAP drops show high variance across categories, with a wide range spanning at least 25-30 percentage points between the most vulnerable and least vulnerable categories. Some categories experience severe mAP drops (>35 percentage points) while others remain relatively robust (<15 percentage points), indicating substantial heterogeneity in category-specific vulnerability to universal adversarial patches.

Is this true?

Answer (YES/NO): YES